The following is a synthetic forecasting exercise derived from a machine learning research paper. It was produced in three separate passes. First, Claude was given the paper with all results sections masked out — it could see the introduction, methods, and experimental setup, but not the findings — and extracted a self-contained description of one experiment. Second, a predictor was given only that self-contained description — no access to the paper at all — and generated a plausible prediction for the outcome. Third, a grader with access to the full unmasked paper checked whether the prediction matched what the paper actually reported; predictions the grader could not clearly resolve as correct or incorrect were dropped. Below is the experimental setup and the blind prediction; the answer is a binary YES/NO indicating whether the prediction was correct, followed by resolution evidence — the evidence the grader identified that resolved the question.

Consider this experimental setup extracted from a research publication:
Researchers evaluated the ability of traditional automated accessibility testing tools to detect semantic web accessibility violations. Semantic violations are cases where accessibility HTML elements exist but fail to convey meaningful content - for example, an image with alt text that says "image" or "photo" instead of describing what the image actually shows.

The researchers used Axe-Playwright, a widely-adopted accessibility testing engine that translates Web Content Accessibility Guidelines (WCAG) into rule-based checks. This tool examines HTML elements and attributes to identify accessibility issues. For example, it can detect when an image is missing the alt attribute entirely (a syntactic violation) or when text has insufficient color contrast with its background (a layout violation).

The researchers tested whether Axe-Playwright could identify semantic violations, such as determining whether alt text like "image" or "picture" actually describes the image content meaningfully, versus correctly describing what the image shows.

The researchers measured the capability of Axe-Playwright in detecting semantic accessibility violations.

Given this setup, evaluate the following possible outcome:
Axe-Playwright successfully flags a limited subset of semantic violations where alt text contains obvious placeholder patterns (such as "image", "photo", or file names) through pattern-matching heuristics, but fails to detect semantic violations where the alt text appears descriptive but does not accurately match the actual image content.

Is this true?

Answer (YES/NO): NO